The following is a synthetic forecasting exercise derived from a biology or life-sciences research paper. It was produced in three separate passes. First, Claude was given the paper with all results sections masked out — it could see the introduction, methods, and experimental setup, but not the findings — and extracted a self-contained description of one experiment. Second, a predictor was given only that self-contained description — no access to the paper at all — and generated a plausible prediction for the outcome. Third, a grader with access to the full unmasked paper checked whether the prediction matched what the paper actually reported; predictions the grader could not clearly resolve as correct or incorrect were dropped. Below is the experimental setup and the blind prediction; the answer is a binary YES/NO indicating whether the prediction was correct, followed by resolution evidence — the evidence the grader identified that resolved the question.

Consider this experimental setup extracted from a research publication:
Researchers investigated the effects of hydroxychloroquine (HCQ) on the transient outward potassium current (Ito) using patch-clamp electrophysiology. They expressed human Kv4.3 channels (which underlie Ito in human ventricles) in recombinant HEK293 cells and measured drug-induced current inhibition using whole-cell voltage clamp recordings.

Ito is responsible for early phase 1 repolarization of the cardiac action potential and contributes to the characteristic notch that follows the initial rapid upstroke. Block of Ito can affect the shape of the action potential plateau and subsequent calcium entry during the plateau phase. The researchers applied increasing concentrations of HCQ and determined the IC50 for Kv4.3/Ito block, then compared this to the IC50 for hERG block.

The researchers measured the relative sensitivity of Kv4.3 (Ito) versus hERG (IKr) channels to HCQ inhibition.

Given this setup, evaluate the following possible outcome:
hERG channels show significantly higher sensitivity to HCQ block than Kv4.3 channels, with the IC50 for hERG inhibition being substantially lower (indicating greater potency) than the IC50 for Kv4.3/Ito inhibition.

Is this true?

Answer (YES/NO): YES